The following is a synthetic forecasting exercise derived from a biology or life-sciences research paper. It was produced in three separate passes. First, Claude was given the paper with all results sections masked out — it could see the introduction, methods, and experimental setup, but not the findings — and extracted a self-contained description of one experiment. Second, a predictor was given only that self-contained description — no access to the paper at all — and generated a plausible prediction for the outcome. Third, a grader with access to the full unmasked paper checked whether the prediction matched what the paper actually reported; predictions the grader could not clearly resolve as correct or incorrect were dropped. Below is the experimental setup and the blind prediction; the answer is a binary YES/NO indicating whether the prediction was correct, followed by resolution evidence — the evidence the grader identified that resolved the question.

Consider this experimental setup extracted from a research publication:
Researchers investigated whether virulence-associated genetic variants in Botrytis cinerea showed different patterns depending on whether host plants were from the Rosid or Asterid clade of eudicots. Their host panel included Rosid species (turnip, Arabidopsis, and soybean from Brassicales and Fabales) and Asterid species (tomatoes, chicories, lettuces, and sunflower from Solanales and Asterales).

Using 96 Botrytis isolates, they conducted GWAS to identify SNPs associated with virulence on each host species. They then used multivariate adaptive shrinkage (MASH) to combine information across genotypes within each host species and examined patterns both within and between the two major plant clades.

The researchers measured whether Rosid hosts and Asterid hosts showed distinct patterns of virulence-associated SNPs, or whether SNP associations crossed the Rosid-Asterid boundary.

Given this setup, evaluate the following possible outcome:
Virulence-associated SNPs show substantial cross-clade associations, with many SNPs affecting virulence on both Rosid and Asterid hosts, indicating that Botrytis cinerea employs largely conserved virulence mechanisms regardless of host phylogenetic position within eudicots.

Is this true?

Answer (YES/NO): NO